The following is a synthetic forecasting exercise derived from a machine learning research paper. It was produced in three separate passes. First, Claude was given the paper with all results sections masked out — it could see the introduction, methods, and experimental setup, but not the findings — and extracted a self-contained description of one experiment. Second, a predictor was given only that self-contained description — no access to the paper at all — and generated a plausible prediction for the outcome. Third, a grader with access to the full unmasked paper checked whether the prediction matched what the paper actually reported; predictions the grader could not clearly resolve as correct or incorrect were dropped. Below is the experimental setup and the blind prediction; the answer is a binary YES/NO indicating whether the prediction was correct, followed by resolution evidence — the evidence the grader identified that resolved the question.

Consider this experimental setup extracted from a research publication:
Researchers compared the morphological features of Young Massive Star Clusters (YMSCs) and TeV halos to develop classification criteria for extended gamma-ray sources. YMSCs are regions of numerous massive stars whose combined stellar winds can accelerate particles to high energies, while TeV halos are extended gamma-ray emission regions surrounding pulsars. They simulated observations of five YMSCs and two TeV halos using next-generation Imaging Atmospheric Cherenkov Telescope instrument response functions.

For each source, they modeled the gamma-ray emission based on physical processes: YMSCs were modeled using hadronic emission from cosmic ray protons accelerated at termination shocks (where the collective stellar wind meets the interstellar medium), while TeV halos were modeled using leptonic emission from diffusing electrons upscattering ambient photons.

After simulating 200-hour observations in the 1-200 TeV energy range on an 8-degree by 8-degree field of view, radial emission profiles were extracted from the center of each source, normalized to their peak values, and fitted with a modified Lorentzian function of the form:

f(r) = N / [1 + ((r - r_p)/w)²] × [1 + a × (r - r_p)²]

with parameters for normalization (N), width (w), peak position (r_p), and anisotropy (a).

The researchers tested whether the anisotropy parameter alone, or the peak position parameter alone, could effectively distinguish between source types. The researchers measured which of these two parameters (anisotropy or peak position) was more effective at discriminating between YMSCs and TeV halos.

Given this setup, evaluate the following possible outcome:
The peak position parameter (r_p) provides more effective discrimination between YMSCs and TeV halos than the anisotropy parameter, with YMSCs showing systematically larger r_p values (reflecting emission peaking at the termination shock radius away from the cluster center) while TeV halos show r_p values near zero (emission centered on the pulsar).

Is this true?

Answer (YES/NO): NO